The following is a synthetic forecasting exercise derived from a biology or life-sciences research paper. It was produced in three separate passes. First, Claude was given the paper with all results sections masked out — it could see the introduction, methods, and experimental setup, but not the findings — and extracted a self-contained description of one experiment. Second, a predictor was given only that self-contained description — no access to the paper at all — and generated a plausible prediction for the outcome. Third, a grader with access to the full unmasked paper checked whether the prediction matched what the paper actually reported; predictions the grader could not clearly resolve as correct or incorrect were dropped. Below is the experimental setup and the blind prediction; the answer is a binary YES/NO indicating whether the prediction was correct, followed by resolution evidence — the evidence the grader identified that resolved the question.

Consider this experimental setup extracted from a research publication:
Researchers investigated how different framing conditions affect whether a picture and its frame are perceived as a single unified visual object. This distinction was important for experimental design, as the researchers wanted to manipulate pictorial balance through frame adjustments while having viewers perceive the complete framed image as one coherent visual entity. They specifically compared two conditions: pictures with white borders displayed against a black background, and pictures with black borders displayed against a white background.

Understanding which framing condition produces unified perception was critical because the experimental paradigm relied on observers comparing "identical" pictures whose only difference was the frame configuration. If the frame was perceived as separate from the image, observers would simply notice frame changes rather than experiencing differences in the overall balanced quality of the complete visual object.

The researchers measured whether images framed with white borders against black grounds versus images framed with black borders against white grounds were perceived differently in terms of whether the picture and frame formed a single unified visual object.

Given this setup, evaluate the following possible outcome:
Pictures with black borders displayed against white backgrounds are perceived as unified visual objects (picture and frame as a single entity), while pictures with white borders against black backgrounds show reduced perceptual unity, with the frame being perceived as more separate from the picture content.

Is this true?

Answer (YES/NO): NO